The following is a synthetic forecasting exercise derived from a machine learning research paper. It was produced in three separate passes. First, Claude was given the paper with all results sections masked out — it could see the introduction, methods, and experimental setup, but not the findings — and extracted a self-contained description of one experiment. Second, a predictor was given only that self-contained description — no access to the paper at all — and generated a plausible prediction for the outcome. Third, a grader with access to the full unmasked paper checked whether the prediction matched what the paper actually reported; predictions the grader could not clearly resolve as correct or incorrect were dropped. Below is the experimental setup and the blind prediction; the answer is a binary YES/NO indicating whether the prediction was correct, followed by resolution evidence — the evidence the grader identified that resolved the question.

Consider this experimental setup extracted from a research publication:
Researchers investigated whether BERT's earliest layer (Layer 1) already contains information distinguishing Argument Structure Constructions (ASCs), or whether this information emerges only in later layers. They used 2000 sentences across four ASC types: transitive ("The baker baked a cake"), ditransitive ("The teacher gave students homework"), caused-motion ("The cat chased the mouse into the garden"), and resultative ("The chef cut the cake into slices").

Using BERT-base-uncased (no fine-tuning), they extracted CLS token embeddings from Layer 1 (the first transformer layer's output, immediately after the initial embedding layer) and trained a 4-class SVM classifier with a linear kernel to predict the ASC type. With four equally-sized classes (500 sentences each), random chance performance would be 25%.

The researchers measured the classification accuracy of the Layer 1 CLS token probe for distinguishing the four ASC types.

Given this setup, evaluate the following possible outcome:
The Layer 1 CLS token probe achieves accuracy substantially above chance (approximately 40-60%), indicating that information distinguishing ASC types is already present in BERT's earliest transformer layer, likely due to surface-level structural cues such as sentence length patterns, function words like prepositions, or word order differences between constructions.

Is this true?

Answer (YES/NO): NO